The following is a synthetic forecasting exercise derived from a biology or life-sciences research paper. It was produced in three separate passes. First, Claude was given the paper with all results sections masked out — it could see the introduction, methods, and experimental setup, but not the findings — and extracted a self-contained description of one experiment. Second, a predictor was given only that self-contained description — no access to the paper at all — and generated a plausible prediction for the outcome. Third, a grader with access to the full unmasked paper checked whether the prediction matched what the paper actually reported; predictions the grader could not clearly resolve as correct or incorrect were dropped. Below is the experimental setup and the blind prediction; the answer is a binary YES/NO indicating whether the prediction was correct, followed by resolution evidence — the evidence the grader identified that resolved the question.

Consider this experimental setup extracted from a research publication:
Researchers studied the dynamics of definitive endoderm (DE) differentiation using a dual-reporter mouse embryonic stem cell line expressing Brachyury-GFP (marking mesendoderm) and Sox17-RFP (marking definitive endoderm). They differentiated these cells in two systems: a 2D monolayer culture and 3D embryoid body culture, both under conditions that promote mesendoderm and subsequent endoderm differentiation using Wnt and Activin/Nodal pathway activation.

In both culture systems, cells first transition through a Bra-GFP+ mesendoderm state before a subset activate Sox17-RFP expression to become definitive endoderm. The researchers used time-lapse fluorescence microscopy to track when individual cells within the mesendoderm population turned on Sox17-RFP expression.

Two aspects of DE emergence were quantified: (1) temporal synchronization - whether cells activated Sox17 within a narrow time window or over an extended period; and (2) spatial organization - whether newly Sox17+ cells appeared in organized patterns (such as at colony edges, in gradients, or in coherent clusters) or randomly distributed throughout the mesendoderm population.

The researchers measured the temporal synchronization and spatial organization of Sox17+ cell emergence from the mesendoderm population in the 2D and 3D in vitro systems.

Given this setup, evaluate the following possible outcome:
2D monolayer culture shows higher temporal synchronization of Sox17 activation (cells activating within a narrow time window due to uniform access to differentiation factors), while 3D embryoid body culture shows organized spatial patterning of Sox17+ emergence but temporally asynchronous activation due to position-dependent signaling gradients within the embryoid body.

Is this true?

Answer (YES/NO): NO